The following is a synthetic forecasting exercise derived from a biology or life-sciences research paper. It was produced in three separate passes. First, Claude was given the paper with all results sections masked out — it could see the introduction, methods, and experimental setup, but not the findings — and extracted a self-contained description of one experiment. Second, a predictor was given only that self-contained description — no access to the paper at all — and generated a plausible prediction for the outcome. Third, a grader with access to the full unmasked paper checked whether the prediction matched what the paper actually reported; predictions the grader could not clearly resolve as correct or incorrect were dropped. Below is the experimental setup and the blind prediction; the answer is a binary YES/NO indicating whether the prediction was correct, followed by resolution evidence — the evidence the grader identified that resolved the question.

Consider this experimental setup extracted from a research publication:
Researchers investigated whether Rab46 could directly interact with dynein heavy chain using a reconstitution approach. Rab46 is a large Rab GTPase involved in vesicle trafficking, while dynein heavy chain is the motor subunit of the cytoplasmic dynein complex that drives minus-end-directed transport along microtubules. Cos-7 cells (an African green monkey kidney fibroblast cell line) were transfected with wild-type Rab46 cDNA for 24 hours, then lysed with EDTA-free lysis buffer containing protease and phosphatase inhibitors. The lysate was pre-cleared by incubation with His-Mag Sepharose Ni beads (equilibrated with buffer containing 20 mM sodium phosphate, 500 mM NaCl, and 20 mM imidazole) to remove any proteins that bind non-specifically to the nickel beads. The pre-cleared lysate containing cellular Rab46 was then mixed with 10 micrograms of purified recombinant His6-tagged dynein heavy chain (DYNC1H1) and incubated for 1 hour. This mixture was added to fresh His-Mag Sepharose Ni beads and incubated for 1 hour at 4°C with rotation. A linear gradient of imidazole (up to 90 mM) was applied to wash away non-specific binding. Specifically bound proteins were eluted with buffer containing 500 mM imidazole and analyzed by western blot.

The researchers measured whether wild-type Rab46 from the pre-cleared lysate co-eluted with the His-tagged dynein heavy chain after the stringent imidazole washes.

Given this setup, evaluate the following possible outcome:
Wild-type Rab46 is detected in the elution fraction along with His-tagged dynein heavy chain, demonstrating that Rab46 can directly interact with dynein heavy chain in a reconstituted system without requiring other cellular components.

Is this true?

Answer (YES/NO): YES